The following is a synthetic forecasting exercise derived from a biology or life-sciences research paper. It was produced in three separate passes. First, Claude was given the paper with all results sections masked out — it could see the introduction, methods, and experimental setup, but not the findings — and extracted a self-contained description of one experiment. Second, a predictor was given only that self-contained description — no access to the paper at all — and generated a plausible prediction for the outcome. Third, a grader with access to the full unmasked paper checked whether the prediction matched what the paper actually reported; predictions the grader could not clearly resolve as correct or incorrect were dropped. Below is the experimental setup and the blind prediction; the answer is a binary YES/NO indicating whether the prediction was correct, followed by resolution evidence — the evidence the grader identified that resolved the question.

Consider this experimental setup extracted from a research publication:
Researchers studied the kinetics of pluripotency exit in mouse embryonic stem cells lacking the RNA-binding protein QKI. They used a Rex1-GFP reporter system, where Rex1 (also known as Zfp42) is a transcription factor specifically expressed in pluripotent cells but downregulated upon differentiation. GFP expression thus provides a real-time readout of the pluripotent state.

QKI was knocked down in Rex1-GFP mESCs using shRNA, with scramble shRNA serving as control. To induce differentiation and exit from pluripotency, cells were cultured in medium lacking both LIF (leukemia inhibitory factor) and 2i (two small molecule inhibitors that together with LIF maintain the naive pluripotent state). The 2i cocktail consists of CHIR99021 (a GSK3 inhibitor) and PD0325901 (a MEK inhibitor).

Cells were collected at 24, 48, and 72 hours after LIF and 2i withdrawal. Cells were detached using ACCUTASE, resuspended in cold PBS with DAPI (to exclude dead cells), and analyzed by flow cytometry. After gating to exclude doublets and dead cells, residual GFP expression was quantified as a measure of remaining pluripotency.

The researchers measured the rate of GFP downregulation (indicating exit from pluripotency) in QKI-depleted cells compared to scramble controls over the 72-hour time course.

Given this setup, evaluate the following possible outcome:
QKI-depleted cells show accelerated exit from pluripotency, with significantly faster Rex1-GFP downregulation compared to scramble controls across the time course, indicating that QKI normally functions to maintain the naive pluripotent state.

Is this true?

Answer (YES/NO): NO